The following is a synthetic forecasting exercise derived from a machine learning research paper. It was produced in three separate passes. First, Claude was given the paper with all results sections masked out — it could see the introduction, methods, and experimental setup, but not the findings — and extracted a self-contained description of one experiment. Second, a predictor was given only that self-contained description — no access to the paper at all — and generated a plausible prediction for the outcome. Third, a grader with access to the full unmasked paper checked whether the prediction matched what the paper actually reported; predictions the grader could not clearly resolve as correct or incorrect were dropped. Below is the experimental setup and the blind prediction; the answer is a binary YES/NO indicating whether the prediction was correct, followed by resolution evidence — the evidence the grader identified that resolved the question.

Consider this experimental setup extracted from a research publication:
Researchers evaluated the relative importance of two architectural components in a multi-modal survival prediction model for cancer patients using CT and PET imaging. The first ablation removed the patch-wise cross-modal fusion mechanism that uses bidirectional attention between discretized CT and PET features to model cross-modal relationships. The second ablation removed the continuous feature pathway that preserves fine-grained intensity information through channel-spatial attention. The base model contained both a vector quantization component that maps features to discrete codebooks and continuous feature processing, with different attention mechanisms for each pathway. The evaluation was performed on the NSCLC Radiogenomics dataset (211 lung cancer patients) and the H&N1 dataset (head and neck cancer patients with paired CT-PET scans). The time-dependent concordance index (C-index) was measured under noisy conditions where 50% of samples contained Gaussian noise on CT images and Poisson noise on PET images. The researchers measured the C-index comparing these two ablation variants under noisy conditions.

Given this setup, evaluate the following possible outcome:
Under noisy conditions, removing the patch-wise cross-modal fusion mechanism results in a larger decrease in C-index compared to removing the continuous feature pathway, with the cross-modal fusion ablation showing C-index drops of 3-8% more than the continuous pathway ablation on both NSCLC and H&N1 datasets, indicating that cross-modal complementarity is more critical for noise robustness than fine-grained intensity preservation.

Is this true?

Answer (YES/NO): NO